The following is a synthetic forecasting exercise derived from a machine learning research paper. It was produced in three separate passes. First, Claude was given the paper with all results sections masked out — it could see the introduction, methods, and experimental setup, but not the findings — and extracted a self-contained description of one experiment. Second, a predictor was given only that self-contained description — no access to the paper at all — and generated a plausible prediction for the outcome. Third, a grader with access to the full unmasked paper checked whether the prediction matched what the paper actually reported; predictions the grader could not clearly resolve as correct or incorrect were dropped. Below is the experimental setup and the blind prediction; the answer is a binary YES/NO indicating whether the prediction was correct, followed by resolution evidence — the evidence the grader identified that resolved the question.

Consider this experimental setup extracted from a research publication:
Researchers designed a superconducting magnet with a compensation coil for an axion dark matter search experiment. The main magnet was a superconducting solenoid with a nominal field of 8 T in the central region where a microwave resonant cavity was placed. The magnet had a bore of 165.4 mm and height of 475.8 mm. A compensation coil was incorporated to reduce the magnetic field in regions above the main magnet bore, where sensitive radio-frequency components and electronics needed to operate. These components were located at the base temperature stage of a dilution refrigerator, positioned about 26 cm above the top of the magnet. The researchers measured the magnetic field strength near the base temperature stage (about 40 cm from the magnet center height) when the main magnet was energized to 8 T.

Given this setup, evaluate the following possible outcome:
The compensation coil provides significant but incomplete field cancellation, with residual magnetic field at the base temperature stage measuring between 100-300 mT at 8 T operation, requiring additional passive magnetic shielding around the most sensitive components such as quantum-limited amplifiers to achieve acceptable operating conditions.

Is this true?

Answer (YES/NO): NO